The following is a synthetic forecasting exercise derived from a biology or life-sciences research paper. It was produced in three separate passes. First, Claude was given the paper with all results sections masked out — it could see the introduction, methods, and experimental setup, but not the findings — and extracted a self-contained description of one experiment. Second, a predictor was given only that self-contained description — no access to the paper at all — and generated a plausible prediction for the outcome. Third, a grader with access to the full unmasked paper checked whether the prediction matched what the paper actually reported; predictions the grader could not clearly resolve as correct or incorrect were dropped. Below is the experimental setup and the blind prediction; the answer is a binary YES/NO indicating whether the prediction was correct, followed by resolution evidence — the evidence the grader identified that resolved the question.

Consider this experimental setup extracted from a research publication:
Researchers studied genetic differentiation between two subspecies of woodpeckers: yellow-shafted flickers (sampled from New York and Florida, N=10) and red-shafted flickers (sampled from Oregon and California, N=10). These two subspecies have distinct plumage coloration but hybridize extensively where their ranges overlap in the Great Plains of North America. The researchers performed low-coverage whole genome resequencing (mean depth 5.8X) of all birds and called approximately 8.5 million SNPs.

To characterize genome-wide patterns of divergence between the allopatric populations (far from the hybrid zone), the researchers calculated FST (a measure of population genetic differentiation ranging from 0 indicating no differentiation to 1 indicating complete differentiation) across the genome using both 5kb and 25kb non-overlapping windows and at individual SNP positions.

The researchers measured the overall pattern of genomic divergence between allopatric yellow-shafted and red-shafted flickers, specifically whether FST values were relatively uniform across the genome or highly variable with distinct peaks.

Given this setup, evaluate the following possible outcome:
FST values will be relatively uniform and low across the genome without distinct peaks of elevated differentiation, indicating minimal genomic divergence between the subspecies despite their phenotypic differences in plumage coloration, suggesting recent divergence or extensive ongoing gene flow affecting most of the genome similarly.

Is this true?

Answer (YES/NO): NO